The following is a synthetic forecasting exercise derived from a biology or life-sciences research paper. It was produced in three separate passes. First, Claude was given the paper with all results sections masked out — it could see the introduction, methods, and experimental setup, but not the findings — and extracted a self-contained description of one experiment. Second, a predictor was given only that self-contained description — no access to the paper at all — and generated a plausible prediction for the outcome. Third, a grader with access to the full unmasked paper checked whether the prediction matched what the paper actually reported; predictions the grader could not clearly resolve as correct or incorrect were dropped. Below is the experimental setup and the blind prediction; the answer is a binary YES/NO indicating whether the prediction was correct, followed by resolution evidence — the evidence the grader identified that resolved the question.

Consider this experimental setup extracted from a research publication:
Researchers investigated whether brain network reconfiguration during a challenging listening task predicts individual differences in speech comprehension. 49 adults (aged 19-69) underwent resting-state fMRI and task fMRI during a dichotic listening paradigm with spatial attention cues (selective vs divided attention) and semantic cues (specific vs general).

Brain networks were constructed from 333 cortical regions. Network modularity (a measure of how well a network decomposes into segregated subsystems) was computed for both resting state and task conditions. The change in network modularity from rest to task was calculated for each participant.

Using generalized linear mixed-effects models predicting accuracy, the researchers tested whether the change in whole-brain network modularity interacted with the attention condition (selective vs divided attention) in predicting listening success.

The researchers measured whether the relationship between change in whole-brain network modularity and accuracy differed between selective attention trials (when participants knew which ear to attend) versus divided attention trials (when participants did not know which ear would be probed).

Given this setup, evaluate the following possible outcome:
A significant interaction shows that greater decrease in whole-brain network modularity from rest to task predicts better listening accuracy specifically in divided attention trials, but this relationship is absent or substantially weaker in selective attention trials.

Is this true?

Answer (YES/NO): NO